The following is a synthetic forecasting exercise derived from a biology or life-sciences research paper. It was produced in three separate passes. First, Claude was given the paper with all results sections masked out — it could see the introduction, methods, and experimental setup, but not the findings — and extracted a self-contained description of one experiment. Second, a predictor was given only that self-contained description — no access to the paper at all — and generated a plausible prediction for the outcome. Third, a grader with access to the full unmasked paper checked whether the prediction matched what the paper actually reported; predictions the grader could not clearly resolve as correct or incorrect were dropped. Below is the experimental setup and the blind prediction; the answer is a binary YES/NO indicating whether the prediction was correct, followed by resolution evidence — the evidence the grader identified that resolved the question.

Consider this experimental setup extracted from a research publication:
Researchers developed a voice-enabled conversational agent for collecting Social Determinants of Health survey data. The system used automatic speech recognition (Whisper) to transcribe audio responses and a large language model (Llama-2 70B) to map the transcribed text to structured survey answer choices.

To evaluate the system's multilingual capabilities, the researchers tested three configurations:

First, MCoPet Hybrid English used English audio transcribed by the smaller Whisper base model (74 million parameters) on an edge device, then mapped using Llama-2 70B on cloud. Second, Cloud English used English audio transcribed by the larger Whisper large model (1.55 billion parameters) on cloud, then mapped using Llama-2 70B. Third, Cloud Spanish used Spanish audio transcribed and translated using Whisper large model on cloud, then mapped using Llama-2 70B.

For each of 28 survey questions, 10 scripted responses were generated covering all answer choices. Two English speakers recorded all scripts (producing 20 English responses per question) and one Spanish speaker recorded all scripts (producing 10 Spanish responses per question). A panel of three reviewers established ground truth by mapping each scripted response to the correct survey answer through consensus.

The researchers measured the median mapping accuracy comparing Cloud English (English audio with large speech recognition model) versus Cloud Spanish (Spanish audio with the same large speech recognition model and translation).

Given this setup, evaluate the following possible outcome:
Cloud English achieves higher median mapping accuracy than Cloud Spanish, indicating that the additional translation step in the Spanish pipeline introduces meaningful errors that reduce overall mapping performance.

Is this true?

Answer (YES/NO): YES